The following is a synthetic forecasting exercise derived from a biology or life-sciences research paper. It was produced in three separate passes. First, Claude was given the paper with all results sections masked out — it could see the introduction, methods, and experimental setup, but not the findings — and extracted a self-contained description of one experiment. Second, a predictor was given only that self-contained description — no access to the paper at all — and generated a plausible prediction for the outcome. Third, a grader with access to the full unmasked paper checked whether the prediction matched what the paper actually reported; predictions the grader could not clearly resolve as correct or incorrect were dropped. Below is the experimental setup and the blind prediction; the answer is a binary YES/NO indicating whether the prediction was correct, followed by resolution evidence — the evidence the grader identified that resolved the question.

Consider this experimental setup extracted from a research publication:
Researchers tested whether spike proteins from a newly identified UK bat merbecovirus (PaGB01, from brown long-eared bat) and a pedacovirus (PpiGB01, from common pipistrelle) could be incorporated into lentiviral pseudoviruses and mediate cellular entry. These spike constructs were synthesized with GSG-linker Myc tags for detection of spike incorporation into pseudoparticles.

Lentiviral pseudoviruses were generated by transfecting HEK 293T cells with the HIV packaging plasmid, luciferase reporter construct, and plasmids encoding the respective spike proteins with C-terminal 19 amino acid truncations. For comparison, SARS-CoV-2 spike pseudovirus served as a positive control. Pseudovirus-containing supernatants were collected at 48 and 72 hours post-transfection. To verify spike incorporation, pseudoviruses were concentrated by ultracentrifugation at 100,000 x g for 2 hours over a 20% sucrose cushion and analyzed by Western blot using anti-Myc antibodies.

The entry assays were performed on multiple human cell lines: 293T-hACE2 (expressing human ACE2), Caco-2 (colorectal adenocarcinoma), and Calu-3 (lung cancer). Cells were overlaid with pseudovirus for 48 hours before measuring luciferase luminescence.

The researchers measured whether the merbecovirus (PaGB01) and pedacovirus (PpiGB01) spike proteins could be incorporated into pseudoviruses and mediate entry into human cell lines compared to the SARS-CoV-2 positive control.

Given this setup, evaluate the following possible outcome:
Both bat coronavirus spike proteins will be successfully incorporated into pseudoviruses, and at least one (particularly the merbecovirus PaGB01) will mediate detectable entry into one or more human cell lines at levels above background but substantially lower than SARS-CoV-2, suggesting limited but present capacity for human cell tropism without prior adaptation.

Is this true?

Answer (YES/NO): NO